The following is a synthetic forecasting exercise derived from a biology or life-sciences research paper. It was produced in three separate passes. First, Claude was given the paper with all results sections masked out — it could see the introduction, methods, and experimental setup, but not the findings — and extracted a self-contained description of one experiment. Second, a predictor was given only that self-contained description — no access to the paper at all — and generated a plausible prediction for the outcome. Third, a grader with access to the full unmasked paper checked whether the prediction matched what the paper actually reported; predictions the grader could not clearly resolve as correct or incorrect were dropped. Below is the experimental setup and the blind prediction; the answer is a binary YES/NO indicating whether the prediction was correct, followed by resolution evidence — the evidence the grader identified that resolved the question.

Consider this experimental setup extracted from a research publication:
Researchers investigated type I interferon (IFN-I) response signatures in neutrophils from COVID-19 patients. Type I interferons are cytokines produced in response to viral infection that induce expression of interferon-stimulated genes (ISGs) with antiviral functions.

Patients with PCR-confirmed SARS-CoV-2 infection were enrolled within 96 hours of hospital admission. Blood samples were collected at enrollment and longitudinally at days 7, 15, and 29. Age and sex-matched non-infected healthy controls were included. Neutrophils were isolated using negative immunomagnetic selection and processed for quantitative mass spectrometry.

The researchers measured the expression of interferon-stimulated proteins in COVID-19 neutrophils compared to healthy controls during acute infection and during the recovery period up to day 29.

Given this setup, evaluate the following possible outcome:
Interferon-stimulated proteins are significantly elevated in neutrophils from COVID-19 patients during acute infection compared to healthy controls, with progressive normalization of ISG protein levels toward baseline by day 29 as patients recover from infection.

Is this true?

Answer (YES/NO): NO